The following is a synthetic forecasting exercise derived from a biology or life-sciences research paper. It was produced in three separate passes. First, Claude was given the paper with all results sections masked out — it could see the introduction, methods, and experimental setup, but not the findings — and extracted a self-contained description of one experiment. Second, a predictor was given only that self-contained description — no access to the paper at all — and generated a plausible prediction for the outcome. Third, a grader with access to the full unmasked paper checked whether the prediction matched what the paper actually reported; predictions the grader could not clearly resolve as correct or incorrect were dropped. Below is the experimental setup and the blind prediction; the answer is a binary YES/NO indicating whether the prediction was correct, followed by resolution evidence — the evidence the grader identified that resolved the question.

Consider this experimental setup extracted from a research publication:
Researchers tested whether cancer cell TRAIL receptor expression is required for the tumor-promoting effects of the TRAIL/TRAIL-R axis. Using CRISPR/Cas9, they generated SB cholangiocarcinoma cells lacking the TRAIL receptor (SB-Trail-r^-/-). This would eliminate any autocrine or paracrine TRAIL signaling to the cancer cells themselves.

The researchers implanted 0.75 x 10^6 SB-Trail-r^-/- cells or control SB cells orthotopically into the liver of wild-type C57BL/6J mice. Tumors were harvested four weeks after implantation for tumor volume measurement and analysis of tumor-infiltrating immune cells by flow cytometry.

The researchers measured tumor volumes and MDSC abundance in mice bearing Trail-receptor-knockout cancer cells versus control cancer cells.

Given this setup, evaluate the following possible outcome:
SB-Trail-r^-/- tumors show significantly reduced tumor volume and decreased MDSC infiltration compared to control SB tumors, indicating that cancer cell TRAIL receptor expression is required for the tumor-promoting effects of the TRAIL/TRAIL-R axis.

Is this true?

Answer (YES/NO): NO